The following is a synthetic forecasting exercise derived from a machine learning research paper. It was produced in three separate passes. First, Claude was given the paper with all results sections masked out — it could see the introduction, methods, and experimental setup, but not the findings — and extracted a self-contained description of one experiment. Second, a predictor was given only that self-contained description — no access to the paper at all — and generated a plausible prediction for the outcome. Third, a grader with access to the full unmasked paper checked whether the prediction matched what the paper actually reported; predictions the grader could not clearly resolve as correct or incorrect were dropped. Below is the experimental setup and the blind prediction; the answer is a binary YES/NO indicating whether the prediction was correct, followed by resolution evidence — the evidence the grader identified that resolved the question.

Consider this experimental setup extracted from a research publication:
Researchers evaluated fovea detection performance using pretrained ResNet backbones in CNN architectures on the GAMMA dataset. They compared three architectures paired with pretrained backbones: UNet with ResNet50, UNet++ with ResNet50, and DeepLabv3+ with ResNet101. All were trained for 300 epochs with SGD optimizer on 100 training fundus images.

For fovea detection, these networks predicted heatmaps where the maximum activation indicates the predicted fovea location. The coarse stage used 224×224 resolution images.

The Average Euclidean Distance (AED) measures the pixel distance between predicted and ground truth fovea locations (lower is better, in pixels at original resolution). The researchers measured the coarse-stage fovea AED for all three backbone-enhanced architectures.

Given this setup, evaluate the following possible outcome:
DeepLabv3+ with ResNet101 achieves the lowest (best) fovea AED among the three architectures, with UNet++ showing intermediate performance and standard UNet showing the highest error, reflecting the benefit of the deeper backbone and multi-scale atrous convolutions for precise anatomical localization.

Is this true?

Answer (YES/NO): YES